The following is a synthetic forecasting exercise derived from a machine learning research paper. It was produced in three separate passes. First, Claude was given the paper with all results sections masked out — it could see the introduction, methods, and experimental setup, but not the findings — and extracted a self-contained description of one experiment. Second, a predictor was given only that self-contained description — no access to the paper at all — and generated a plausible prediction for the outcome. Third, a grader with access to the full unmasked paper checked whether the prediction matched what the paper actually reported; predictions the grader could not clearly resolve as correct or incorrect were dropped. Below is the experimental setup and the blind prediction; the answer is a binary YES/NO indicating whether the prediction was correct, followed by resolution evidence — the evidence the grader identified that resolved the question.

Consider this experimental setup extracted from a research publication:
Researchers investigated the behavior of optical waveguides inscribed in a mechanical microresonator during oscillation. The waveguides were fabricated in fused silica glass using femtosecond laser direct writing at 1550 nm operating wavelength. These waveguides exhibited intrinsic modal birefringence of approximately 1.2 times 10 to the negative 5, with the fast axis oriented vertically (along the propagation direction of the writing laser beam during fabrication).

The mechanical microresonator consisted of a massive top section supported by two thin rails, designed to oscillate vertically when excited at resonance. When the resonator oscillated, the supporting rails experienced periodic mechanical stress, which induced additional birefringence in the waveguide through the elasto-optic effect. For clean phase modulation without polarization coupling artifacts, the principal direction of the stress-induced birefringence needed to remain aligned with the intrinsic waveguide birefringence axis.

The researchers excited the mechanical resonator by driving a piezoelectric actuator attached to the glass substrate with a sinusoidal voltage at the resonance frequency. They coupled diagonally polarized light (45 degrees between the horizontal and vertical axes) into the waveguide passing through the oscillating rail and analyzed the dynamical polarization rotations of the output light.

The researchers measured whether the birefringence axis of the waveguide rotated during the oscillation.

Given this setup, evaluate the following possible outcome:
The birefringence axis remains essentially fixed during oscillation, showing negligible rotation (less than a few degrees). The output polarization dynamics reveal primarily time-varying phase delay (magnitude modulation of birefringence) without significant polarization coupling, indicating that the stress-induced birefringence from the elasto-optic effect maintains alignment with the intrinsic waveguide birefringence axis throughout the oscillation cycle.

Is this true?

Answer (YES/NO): YES